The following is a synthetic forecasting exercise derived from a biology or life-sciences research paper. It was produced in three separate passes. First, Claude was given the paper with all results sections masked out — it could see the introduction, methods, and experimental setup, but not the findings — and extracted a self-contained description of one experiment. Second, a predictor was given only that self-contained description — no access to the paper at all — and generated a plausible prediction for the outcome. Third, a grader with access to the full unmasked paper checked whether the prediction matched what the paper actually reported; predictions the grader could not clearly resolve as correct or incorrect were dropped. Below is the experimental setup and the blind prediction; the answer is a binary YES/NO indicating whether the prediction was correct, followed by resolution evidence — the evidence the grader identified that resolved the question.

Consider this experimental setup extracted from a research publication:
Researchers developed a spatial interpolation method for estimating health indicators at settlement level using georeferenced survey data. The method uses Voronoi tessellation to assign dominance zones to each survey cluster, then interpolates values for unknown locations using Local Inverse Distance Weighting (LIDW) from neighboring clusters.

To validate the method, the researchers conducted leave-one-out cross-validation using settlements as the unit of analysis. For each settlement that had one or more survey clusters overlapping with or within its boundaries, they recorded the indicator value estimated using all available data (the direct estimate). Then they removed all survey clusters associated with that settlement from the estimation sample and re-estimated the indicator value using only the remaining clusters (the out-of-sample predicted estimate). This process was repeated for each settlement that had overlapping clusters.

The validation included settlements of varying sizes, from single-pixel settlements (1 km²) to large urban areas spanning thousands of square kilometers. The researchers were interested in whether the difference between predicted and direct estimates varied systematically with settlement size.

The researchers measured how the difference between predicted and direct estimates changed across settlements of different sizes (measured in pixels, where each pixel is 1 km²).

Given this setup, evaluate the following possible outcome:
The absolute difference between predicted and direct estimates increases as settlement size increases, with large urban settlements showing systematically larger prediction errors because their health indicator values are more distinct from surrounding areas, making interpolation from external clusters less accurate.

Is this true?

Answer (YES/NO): YES